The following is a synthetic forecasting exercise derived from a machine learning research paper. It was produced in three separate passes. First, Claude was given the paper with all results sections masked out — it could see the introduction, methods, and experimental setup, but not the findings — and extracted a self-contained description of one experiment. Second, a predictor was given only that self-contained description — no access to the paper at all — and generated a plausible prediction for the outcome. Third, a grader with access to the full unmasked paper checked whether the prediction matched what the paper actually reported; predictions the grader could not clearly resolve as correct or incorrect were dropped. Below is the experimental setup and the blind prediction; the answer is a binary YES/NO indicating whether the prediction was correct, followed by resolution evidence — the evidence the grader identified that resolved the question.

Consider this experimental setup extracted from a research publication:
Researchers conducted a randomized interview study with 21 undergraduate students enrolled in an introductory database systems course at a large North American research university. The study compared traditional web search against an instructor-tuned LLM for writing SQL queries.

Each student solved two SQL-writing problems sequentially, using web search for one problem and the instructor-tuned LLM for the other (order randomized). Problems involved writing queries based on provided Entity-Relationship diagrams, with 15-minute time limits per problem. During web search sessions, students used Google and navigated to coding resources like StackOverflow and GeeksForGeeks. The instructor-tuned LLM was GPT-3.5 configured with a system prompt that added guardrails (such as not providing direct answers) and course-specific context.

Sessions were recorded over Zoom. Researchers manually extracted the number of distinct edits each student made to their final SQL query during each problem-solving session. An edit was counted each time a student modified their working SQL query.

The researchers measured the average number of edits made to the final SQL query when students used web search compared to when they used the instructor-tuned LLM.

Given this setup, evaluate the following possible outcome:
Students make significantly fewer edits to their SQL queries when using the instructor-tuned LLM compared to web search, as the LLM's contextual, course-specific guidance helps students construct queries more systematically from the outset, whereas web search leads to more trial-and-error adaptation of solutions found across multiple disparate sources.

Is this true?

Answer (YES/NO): NO